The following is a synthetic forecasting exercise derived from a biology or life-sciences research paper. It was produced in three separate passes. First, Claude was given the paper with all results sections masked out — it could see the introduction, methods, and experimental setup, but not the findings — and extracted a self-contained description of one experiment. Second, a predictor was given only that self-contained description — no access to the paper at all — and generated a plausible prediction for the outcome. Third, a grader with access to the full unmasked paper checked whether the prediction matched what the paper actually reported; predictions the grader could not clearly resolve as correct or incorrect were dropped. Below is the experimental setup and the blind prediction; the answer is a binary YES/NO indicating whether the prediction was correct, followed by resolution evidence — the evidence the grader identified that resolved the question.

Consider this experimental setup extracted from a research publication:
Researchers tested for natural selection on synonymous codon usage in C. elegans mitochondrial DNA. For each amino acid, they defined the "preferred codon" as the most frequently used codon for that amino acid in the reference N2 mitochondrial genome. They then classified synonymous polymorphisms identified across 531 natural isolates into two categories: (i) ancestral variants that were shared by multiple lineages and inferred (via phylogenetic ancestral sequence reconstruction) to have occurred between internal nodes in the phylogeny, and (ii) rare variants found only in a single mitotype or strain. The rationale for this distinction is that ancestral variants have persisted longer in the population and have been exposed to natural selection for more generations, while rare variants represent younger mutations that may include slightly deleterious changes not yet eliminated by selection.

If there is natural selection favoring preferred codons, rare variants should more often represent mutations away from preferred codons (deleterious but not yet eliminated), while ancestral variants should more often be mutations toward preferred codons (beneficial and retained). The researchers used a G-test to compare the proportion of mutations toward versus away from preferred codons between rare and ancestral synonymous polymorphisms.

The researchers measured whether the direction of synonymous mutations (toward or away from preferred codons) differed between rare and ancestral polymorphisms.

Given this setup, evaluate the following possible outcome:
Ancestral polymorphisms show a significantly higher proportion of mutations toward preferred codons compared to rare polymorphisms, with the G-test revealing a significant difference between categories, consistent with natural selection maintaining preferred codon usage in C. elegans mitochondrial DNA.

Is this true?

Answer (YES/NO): YES